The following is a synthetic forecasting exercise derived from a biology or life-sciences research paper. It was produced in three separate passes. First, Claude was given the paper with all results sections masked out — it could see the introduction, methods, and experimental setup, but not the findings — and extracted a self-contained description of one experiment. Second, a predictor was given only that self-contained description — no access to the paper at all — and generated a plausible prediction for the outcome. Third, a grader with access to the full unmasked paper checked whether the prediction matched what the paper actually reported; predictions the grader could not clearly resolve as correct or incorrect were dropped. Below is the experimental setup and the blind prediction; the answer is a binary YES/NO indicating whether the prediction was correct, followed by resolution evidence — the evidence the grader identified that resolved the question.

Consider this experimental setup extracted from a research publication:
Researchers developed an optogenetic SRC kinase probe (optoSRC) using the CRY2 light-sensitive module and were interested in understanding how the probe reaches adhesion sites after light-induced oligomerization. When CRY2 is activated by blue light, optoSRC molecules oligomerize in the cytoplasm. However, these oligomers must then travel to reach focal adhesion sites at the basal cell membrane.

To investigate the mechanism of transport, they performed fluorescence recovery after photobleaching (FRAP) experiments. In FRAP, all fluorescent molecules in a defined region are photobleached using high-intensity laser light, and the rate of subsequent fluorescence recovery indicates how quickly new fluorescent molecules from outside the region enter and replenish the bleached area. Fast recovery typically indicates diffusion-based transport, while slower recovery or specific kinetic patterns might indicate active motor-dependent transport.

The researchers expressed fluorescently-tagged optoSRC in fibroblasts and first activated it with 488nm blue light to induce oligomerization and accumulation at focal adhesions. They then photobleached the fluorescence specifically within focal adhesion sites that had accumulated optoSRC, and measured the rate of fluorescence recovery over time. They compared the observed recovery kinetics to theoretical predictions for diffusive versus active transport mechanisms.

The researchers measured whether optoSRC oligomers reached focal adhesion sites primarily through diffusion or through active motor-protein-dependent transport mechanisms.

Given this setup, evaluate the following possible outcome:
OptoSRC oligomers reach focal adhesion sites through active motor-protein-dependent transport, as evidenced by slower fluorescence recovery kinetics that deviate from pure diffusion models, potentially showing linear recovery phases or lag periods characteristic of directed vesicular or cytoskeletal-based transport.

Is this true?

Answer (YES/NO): NO